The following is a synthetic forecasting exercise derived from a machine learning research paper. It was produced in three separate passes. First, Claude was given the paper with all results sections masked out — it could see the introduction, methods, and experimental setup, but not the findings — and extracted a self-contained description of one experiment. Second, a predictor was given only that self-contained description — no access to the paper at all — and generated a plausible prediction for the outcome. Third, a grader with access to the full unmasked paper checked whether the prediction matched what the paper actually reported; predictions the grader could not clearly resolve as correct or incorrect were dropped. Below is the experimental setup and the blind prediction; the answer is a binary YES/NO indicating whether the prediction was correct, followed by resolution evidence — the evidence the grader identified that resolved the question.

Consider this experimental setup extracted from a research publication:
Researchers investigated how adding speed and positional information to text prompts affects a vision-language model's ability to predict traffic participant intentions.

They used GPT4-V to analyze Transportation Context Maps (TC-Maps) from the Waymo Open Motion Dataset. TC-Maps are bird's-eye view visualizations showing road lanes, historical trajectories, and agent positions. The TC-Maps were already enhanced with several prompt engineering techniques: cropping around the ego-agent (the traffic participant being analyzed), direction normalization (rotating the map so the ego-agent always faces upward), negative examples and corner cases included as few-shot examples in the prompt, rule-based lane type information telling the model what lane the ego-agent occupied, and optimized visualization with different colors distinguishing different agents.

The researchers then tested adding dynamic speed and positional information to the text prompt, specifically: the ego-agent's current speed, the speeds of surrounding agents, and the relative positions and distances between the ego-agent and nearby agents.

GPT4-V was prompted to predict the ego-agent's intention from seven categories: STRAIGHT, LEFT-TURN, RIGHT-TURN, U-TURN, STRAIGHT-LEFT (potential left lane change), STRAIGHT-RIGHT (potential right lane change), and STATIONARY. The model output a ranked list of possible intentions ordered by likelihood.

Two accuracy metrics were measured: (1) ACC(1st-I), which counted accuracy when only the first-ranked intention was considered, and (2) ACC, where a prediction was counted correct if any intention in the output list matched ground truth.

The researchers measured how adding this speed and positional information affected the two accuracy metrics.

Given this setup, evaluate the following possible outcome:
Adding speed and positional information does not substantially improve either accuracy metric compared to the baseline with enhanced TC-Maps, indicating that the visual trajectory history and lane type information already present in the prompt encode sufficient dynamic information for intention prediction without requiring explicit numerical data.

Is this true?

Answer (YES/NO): NO